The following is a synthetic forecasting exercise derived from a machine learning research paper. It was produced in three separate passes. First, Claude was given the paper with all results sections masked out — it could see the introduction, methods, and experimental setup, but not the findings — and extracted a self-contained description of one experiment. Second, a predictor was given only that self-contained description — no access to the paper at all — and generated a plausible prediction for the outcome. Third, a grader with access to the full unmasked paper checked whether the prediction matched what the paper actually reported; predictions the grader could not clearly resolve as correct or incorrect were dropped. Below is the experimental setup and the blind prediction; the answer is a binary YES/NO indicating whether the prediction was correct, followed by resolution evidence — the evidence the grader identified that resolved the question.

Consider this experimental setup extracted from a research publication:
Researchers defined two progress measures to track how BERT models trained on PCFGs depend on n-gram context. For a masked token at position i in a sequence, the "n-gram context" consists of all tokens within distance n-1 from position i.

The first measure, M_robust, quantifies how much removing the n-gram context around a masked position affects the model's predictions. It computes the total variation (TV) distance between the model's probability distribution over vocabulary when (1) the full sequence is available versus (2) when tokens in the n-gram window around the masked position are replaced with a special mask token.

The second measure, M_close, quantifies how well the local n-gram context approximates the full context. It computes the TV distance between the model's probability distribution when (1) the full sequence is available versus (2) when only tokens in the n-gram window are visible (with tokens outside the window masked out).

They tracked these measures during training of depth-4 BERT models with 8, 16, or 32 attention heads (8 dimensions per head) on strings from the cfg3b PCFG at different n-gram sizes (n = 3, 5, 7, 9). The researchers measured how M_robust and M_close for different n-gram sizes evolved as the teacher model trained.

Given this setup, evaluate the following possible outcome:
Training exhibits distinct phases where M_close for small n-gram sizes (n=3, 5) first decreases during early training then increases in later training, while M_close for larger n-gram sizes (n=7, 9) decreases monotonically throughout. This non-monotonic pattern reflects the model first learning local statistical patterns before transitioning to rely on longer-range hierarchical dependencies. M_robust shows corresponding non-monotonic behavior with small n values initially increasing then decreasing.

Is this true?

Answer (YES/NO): NO